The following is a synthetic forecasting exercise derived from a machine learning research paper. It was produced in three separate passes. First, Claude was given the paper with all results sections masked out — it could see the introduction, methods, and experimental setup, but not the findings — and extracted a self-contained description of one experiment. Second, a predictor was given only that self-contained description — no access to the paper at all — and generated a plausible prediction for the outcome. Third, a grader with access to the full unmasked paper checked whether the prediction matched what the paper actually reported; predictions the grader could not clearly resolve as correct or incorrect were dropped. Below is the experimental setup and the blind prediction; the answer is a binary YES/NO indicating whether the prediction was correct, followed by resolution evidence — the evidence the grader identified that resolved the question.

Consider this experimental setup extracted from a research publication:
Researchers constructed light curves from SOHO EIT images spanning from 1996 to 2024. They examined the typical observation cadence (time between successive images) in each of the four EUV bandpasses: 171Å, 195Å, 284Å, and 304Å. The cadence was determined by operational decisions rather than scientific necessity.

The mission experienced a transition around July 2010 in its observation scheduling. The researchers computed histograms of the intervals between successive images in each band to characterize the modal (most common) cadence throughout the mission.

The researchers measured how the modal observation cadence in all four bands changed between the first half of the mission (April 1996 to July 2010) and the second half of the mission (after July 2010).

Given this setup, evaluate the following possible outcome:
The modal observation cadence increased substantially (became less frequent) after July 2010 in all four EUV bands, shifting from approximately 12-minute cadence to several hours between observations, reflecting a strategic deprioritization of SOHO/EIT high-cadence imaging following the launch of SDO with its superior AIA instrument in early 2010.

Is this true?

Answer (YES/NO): NO